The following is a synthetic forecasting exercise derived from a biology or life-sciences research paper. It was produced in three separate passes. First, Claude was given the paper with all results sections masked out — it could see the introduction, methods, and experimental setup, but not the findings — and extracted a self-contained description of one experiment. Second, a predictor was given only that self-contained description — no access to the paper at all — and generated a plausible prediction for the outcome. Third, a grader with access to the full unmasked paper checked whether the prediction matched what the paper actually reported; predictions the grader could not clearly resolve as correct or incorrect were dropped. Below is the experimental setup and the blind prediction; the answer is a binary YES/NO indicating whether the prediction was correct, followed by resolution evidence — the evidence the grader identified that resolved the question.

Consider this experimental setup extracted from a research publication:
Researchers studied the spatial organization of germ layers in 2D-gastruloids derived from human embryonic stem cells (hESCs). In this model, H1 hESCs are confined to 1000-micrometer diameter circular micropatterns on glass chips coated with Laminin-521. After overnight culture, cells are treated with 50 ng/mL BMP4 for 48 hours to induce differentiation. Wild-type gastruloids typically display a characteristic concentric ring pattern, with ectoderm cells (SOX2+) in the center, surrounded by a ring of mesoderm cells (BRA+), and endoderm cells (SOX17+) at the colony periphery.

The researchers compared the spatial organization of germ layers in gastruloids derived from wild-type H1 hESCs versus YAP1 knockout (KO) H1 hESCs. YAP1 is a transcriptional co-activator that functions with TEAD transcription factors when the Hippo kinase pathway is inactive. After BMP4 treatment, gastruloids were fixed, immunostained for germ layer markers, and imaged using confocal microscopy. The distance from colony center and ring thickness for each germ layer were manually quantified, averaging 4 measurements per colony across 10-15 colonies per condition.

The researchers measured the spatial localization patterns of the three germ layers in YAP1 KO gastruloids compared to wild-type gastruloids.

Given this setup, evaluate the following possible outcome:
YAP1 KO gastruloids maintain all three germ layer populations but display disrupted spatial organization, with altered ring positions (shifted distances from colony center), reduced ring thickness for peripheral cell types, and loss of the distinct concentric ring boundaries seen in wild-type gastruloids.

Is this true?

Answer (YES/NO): NO